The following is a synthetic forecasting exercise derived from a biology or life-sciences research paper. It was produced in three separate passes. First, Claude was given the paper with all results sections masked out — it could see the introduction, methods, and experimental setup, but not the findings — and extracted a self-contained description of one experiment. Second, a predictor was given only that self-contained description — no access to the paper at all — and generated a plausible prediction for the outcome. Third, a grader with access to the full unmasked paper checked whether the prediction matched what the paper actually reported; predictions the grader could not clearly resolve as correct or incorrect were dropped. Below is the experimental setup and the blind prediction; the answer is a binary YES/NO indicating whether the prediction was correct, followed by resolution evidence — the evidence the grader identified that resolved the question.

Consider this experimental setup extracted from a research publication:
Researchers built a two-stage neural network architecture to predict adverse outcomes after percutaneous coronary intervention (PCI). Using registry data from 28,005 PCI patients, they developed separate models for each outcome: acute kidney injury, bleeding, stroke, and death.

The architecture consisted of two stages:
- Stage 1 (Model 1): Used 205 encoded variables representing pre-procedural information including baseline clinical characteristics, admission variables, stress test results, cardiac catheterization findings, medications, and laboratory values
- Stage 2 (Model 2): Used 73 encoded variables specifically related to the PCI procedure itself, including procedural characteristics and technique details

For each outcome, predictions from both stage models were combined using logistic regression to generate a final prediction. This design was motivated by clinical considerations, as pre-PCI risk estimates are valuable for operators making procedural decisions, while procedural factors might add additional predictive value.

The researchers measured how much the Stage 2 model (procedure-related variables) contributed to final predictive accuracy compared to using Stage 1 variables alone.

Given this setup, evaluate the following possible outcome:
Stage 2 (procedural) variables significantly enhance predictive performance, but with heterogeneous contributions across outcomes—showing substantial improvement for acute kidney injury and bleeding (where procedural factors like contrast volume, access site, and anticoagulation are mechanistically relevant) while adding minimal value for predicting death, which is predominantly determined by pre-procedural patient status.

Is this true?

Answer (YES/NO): NO